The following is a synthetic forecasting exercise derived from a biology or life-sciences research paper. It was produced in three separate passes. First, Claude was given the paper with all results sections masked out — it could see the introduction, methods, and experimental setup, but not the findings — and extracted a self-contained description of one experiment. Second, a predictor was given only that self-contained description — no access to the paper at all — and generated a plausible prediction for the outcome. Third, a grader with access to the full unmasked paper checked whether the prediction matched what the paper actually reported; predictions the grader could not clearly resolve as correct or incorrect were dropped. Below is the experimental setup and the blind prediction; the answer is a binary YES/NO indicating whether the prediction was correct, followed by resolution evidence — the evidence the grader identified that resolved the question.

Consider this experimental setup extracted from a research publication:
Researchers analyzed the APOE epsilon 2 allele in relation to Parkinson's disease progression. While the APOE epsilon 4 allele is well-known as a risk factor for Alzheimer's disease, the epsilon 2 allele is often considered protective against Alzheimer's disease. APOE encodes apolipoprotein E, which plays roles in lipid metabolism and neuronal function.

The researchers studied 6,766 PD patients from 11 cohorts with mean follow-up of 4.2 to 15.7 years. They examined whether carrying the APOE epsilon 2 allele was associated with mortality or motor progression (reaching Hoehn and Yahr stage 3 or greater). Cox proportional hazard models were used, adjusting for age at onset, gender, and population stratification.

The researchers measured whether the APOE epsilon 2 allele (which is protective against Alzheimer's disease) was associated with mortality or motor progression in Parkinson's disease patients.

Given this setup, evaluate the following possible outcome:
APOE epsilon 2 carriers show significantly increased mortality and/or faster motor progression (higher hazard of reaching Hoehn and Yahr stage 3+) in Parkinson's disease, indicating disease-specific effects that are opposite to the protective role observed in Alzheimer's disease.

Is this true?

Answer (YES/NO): NO